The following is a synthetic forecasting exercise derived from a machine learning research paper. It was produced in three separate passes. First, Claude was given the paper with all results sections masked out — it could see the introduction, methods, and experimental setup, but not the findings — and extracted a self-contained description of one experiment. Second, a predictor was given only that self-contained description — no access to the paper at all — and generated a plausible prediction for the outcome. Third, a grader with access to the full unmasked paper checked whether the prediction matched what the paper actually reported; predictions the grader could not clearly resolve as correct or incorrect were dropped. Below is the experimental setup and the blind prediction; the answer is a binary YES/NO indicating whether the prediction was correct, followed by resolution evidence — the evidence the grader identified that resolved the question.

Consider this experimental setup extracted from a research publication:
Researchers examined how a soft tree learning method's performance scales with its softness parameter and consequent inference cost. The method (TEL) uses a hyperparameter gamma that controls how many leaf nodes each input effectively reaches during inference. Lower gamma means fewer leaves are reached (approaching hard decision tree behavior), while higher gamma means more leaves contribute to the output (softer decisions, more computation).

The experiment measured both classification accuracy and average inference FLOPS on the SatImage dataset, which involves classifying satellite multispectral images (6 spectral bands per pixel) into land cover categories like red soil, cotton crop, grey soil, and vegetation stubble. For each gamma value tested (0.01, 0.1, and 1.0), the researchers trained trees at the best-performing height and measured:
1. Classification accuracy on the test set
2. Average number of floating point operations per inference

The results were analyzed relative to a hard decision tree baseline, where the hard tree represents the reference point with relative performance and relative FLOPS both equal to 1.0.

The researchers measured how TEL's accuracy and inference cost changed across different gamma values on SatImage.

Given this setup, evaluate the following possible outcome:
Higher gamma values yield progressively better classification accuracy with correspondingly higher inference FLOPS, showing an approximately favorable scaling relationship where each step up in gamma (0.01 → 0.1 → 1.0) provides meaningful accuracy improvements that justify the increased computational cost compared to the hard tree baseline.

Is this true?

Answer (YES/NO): NO